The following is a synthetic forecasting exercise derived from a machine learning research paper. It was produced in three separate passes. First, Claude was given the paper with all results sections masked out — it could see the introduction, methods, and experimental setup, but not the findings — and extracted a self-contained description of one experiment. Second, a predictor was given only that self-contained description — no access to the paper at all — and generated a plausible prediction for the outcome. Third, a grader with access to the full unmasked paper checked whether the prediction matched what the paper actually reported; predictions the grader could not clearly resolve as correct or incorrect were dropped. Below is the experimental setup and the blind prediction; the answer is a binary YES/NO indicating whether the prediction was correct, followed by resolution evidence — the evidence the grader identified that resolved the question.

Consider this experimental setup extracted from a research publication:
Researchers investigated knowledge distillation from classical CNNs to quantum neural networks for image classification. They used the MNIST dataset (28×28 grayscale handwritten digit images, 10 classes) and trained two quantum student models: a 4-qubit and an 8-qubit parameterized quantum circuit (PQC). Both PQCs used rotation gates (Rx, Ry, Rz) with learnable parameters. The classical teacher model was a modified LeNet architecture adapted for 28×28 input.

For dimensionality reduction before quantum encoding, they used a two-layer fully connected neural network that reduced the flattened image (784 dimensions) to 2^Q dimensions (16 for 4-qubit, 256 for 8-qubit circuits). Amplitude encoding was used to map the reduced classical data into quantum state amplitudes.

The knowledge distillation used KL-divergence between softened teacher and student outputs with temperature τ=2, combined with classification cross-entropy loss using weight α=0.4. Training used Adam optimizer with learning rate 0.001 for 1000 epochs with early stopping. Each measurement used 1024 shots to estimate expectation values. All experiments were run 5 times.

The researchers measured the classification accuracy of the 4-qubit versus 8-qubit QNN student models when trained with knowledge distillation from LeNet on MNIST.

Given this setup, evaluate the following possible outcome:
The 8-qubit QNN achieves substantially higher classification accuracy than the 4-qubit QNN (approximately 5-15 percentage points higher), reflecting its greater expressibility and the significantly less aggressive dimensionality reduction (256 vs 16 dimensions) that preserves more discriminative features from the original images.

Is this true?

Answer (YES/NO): YES